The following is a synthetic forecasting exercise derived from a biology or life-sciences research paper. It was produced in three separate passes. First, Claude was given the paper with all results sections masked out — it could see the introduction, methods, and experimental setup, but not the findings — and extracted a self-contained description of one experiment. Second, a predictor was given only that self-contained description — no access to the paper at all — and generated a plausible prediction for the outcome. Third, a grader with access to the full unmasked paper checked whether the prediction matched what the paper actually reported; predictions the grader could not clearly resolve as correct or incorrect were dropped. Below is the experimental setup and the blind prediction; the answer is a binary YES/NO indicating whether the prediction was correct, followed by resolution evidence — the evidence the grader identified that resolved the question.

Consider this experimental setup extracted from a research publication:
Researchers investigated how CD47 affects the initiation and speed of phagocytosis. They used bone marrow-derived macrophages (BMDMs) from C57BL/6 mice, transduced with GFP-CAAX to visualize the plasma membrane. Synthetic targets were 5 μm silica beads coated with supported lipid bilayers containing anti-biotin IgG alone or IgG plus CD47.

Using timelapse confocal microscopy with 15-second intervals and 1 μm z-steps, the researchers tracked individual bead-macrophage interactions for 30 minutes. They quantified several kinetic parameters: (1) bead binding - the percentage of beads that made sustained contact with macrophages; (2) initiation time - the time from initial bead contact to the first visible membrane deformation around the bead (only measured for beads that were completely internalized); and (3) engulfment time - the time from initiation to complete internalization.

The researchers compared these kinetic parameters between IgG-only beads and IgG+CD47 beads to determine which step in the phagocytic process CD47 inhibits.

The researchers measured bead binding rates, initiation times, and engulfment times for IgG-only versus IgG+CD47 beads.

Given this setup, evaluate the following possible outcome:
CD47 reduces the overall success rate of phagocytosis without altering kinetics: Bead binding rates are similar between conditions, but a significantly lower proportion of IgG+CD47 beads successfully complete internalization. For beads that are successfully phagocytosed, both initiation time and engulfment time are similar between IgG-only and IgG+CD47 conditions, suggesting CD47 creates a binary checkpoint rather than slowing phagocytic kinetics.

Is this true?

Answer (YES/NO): NO